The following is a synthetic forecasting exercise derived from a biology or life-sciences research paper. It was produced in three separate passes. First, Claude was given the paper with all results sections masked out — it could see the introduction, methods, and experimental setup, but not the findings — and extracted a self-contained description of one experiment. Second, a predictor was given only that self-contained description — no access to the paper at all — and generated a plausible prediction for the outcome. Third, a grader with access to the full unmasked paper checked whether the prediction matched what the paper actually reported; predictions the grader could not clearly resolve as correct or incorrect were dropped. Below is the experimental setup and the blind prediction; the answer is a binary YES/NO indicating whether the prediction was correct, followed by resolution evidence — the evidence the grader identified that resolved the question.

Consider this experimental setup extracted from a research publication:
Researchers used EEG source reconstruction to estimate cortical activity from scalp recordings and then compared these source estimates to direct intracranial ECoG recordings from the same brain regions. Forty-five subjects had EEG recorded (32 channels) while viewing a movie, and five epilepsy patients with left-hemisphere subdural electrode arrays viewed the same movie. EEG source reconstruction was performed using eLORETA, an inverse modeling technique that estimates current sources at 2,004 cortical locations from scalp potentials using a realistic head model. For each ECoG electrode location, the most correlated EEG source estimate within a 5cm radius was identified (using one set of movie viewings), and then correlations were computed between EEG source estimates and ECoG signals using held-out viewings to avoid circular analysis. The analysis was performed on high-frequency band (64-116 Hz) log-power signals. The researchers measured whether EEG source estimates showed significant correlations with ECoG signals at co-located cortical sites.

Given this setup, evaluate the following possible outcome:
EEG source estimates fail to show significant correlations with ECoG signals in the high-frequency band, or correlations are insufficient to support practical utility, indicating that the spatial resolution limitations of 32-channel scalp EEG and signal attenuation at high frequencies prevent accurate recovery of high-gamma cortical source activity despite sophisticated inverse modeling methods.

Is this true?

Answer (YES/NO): YES